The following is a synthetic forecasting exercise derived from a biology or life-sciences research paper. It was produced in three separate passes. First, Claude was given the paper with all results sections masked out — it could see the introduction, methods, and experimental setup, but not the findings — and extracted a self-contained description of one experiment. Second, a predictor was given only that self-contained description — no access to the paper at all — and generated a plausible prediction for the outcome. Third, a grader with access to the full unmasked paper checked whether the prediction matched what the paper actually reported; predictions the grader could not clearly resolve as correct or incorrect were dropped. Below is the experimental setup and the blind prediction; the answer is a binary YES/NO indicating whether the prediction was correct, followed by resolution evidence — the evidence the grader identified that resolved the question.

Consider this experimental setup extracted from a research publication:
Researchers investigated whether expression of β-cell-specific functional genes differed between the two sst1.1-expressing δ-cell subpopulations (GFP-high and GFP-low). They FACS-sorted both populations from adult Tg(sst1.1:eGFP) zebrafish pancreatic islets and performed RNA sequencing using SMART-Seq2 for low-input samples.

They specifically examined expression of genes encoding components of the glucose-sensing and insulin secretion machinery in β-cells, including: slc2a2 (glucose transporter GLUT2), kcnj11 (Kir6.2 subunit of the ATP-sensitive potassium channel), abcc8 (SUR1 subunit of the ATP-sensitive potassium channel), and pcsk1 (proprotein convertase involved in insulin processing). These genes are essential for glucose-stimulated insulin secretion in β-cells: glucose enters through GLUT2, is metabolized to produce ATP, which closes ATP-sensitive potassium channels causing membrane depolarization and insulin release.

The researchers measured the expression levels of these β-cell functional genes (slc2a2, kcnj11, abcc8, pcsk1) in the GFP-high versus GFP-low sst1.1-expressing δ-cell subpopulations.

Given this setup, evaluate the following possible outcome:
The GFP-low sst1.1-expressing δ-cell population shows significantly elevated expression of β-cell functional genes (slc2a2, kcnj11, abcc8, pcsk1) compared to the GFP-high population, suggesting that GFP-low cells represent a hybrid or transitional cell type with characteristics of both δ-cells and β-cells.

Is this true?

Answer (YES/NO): NO